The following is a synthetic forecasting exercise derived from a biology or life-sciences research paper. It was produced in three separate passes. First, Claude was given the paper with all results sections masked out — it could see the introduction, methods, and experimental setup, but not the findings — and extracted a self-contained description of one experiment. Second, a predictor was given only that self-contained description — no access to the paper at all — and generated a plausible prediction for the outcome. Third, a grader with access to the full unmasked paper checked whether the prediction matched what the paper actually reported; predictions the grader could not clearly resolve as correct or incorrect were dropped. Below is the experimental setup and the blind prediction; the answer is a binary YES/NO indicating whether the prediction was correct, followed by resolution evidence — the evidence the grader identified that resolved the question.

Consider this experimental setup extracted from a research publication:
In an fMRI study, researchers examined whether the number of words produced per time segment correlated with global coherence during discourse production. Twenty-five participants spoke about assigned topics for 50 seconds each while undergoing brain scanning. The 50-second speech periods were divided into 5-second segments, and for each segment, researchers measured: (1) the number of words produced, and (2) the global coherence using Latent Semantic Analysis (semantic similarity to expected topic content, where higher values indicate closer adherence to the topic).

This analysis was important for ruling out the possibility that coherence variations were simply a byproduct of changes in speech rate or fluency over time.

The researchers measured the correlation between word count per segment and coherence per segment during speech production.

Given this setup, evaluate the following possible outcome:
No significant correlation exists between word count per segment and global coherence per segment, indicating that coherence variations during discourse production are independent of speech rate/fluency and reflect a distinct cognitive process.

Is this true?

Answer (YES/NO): YES